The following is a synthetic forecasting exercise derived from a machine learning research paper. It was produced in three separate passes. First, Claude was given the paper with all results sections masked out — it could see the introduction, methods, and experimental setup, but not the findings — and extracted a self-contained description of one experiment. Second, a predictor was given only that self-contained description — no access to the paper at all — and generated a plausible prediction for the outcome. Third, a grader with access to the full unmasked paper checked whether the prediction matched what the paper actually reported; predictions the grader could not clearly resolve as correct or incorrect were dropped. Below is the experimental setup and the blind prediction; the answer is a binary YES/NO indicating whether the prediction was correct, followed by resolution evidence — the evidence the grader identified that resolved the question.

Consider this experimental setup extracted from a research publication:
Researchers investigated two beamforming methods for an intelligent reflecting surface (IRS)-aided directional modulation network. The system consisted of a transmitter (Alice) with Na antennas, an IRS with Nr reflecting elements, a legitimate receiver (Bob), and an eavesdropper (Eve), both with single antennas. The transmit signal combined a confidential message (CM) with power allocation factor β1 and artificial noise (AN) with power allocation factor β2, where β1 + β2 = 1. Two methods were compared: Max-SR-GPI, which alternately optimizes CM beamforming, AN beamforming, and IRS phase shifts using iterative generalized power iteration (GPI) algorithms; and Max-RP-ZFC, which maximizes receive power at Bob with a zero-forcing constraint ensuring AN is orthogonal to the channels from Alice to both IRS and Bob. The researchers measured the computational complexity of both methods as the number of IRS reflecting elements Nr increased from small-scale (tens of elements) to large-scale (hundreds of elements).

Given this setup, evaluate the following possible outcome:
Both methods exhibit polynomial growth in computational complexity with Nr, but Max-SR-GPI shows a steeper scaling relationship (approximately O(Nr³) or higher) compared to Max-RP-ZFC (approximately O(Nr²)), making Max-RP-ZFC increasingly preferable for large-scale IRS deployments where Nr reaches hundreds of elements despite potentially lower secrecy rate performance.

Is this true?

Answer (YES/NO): NO